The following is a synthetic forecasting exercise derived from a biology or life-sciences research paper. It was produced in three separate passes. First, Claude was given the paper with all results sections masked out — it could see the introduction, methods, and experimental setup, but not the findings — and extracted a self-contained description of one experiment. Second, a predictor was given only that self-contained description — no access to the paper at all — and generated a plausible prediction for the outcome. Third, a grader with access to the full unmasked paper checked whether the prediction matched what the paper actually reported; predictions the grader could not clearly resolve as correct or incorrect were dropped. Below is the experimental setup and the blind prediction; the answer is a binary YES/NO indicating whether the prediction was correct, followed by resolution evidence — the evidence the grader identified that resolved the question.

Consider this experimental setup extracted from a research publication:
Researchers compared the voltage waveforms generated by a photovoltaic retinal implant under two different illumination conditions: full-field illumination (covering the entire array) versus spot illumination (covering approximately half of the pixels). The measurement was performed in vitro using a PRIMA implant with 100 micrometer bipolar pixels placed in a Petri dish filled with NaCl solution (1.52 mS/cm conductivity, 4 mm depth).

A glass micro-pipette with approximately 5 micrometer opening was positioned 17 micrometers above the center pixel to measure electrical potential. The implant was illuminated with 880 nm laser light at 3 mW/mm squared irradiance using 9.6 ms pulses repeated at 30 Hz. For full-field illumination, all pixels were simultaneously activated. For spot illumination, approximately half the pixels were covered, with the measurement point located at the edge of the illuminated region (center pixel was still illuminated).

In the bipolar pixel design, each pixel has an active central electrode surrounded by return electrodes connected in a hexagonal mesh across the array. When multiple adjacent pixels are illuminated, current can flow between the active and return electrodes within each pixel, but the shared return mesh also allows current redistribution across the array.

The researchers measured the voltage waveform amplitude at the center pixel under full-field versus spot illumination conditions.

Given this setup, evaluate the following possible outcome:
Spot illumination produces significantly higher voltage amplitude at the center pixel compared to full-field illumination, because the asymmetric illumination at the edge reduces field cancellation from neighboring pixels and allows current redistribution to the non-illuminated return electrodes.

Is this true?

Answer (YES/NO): YES